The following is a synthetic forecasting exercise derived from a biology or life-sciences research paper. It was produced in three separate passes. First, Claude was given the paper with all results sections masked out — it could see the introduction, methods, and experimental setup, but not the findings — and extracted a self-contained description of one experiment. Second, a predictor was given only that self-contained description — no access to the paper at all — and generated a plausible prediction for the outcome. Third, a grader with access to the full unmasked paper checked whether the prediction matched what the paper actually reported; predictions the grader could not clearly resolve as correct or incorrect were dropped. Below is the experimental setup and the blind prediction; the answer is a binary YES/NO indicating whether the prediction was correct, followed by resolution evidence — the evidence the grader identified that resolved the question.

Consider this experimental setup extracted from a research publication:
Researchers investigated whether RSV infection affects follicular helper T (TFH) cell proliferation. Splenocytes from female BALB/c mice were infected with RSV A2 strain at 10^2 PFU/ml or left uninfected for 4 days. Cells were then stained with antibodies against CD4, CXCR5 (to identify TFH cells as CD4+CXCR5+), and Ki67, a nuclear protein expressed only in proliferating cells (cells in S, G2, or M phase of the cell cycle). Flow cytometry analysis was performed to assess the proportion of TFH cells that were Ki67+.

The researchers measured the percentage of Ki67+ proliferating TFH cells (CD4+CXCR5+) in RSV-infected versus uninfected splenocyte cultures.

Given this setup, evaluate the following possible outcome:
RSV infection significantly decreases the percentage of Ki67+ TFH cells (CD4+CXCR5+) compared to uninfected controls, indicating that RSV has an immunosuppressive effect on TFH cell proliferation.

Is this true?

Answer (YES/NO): NO